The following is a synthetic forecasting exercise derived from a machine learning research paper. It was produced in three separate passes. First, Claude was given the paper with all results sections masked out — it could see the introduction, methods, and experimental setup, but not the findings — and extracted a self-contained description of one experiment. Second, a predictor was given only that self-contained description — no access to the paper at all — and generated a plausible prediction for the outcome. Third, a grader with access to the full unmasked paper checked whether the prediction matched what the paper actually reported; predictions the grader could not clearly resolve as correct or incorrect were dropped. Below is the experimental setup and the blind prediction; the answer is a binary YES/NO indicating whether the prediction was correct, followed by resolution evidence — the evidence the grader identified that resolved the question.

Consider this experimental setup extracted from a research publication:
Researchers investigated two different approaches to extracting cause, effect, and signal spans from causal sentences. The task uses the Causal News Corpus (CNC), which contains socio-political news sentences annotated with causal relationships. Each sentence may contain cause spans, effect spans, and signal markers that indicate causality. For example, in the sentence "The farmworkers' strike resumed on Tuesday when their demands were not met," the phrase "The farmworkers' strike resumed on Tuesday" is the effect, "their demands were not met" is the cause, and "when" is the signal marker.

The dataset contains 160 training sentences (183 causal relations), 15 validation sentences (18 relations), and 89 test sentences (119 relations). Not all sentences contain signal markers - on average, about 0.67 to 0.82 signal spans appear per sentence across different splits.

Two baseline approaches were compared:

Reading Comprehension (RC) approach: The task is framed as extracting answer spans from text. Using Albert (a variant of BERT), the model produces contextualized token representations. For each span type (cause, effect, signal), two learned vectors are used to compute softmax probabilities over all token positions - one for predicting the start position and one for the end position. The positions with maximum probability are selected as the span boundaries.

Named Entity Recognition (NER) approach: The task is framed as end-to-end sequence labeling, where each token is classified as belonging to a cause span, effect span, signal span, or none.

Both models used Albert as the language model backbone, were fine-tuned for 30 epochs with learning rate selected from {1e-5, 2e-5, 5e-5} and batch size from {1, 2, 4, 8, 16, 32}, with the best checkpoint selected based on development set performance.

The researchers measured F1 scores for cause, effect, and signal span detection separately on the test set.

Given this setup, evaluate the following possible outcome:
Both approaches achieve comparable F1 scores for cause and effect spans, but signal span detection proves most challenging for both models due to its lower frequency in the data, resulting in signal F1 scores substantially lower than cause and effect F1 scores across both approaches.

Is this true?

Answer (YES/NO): NO